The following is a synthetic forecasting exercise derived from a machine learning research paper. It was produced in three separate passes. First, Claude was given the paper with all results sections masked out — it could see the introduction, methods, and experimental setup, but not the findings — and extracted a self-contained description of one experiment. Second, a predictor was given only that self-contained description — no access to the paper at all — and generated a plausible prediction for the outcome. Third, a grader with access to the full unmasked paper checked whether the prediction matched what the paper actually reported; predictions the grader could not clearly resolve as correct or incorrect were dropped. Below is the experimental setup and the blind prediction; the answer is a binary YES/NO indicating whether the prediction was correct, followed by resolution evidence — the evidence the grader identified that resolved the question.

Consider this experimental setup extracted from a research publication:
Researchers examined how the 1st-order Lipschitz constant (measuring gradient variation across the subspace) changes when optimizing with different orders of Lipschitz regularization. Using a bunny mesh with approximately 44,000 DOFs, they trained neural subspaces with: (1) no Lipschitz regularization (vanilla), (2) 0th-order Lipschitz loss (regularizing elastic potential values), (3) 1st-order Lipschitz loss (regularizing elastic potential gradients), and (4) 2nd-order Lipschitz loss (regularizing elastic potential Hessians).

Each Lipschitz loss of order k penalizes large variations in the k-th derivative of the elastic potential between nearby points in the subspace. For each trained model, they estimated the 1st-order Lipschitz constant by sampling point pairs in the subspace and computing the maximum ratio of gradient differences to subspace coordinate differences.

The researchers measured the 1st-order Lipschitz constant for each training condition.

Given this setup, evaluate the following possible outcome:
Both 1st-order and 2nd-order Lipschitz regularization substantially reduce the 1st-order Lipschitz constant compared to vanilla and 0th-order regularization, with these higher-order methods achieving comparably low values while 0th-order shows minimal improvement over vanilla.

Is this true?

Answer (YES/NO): NO